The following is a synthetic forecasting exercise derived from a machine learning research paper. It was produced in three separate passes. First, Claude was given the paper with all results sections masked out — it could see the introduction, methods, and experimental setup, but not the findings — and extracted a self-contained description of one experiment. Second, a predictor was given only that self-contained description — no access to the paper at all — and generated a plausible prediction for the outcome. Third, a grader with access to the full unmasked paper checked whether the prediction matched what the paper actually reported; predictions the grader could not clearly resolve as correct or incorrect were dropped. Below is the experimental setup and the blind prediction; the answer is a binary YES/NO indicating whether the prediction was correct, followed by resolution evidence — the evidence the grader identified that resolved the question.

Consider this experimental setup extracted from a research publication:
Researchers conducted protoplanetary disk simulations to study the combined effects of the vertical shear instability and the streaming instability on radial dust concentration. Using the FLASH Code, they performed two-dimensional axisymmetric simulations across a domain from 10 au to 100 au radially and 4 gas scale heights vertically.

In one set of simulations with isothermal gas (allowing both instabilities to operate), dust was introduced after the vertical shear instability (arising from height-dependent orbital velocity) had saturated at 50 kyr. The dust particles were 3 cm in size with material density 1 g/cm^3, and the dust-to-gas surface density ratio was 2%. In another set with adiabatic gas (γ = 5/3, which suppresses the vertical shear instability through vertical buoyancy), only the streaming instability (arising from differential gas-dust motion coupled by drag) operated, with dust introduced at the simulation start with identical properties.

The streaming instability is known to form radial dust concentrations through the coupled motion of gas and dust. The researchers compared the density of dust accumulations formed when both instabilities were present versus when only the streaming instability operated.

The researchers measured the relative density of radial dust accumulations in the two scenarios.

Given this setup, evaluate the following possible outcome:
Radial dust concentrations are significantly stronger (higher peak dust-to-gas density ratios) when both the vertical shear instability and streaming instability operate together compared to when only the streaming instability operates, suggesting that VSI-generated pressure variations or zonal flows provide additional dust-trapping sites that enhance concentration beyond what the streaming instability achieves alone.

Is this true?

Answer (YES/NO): YES